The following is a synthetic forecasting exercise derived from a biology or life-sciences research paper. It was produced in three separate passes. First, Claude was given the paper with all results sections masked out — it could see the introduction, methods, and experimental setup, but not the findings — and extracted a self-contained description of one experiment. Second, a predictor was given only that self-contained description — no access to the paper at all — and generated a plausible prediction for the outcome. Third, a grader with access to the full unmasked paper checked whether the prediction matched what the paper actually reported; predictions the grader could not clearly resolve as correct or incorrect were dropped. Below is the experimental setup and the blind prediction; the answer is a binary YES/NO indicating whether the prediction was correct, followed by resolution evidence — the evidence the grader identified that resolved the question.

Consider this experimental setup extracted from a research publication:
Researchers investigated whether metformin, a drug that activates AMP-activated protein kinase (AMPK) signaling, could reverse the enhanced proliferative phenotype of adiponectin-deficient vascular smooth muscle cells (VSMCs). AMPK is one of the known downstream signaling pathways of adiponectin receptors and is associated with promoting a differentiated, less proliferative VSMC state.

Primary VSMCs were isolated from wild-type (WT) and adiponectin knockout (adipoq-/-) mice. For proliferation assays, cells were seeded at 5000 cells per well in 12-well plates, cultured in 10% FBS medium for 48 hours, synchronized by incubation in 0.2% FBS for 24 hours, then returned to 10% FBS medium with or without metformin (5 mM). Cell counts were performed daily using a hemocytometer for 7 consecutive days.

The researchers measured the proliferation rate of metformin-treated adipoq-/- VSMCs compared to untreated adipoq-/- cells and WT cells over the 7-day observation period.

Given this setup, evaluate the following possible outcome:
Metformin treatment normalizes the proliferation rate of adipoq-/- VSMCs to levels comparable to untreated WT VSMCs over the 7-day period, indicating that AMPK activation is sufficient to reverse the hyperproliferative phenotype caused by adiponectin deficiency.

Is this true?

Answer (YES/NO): YES